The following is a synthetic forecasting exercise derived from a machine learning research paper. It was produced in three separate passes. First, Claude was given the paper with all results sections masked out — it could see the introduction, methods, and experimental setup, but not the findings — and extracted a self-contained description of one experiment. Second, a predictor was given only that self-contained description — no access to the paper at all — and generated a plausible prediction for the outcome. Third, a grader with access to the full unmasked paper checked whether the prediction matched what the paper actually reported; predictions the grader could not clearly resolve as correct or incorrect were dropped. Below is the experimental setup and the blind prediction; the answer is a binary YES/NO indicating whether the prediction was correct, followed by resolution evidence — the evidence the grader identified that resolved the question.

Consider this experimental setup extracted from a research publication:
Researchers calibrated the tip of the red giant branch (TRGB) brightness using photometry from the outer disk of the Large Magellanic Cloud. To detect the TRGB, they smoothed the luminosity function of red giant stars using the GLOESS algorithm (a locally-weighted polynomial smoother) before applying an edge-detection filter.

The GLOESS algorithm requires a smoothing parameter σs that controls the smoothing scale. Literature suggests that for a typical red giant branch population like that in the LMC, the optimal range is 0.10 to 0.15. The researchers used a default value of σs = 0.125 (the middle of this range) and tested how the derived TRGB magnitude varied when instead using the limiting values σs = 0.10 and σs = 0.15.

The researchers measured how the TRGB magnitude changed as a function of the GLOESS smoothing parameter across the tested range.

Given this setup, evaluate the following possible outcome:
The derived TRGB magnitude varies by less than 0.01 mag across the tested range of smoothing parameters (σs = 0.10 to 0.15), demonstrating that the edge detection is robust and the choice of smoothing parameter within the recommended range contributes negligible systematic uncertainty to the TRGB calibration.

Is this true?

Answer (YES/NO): NO